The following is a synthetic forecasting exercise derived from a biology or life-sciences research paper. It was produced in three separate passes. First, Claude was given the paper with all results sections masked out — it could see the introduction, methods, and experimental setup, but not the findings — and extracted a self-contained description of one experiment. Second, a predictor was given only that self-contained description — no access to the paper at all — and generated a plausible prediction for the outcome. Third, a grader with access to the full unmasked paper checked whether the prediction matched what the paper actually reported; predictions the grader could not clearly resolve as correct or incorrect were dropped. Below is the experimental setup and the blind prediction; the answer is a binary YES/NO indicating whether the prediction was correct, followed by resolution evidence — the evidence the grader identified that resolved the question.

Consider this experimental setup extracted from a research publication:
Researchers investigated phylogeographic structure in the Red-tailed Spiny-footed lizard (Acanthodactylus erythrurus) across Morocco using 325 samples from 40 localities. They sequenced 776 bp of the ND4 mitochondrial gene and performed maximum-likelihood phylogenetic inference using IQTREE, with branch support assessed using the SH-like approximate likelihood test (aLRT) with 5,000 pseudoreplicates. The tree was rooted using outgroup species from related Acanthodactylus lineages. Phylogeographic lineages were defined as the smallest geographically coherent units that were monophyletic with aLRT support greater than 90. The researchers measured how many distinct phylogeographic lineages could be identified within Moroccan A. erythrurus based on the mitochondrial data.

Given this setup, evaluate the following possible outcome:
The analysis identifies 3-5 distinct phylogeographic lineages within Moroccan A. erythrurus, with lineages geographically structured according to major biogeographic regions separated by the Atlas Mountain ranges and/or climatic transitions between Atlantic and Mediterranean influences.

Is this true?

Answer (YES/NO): NO